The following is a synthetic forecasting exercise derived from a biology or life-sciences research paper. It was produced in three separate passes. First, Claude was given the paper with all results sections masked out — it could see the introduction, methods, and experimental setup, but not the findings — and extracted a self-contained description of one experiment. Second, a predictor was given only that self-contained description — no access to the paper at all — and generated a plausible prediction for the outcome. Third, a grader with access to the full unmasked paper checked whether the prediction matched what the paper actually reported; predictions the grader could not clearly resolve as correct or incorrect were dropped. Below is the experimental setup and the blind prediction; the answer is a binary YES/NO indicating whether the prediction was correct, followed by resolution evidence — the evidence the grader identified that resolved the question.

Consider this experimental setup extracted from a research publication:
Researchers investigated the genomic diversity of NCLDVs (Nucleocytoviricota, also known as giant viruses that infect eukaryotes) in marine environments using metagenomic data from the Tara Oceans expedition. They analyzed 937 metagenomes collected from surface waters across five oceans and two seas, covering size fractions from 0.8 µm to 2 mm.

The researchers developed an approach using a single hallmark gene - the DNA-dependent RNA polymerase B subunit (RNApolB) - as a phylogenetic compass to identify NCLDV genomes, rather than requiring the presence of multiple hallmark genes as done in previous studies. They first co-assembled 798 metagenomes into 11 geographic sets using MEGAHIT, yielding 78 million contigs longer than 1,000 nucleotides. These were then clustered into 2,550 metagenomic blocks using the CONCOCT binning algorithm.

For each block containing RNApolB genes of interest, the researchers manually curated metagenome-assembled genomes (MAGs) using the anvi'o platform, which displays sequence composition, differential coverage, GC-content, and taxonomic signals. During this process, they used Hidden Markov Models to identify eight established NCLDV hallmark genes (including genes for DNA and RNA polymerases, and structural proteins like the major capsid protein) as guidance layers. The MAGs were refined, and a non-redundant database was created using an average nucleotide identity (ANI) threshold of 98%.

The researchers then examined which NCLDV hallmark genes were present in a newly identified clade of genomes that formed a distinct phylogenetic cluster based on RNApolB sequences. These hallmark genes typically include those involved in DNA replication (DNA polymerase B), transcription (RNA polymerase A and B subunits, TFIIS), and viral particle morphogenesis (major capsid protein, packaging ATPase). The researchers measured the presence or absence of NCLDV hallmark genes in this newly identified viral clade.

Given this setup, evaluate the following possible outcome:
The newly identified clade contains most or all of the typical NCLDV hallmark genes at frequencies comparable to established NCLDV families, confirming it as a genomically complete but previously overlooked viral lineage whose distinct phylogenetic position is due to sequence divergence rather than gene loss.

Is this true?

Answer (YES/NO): NO